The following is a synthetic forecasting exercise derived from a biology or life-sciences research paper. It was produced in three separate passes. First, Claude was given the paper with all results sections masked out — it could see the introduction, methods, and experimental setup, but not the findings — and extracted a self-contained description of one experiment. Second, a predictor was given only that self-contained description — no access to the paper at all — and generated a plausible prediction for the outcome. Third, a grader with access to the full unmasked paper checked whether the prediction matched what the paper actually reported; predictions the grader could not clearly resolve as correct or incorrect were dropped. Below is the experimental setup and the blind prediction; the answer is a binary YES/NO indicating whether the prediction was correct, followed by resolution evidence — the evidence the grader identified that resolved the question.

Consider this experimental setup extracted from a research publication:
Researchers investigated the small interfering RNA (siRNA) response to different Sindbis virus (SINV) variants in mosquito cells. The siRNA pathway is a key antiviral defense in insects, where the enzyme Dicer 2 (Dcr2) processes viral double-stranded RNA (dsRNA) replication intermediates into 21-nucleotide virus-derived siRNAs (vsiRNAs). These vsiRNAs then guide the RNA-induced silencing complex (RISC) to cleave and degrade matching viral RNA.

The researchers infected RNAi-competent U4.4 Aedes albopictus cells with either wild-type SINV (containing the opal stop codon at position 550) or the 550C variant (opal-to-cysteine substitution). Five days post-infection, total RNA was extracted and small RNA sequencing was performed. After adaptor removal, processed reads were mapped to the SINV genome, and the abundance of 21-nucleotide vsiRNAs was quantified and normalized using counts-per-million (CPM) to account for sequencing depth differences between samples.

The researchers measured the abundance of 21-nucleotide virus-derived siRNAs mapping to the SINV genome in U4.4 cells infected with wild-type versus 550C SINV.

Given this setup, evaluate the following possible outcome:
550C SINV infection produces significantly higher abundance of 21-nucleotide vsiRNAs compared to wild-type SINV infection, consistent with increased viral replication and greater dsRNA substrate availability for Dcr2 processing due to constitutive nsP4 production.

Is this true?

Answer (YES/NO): NO